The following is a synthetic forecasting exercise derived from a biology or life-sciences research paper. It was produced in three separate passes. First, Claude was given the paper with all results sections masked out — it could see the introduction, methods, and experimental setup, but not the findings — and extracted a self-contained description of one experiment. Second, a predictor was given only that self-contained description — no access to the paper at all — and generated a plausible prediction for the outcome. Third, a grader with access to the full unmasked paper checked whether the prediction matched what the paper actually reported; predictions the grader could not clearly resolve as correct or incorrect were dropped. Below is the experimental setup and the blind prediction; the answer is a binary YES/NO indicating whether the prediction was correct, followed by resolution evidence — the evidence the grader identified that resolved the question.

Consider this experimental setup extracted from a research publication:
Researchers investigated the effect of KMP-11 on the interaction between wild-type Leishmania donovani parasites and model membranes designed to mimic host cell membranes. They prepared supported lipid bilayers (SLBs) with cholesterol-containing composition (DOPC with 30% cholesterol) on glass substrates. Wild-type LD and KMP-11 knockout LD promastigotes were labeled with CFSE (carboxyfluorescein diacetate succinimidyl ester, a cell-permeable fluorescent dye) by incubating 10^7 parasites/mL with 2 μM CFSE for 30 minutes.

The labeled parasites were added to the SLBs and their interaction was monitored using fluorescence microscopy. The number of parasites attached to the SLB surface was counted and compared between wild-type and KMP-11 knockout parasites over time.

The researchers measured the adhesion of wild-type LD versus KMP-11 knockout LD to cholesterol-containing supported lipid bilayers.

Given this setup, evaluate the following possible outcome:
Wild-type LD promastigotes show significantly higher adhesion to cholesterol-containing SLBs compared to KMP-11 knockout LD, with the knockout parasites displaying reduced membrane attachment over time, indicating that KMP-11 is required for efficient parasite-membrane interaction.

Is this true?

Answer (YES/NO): YES